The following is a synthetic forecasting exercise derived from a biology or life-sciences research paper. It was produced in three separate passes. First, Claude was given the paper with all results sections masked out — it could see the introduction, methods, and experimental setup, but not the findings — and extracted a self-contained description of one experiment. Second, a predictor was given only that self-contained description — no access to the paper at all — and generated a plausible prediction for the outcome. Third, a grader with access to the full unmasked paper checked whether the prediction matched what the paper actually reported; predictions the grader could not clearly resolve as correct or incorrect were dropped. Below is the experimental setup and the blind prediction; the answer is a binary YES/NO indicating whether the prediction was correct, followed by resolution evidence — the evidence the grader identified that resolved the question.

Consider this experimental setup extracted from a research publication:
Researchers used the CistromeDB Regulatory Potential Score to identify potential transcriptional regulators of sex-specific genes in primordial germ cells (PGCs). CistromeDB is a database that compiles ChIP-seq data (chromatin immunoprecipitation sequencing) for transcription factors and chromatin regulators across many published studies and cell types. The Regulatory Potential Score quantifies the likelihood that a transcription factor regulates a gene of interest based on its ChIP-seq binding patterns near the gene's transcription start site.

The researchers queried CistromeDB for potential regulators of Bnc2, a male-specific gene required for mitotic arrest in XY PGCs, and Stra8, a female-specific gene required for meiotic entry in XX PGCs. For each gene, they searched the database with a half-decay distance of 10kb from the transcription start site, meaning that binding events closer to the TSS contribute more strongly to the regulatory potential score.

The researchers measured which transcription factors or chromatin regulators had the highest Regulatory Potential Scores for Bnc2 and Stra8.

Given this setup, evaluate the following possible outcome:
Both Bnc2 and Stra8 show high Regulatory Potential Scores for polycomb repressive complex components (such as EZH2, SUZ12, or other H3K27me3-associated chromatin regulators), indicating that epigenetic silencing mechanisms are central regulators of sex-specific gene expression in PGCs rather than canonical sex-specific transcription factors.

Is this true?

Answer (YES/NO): NO